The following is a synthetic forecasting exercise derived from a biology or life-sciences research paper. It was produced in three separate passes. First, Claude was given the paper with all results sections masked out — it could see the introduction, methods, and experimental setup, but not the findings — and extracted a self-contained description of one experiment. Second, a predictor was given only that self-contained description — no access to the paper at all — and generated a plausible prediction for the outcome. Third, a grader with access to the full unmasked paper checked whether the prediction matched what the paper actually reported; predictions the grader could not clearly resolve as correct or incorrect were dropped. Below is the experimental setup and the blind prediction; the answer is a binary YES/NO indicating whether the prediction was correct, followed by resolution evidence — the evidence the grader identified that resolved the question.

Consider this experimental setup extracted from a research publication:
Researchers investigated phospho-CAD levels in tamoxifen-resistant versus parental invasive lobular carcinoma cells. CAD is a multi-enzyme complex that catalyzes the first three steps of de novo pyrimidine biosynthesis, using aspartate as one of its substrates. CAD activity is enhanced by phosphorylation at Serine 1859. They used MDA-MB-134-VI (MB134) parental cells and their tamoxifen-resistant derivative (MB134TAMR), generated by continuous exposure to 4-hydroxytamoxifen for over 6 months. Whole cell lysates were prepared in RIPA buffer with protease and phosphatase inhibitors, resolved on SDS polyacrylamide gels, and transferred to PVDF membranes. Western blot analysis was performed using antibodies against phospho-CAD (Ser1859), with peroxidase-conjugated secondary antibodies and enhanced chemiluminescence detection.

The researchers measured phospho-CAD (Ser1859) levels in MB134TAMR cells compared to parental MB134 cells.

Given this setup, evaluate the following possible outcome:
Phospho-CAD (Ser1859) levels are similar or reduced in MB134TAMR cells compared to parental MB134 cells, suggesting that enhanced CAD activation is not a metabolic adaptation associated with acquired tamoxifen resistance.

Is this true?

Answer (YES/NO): NO